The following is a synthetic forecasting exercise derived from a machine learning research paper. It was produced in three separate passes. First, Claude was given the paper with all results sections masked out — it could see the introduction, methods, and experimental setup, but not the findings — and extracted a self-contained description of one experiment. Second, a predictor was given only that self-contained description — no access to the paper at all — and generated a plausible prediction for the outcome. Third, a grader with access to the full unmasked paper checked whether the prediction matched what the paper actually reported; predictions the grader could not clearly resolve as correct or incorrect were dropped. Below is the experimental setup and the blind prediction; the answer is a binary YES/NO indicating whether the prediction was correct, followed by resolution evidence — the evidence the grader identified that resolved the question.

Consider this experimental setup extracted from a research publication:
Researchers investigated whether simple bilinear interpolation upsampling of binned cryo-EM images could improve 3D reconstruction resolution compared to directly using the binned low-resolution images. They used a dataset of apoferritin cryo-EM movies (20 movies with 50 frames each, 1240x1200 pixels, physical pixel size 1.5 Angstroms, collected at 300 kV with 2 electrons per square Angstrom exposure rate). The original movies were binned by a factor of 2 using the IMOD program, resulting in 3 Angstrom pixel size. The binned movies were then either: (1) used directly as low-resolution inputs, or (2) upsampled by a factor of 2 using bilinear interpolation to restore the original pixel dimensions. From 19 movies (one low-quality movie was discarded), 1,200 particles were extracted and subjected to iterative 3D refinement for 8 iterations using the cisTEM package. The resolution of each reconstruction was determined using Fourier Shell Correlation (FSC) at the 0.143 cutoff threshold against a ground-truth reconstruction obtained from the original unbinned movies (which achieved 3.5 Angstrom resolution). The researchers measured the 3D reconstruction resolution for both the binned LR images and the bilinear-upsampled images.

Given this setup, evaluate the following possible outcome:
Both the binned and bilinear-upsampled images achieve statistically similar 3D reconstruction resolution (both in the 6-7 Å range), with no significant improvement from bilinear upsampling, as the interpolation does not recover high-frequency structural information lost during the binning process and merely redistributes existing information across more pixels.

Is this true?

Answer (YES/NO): NO